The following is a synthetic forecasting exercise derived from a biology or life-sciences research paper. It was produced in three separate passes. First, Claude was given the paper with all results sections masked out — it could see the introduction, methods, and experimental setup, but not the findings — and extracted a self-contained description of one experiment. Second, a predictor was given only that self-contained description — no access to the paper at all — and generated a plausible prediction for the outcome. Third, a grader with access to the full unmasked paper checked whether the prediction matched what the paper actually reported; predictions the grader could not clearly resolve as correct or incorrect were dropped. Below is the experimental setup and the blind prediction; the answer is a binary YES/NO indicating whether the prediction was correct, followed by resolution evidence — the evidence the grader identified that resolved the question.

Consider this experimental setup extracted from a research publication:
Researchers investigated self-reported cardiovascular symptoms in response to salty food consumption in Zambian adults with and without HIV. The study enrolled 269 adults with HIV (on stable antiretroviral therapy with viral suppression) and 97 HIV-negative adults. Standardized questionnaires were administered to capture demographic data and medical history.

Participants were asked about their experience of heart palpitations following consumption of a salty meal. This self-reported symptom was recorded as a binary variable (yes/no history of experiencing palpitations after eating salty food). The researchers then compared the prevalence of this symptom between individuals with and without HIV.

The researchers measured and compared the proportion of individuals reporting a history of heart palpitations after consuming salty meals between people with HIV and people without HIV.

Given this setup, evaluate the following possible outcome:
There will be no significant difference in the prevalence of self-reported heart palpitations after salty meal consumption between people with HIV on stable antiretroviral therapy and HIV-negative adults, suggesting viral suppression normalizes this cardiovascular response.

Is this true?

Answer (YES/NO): NO